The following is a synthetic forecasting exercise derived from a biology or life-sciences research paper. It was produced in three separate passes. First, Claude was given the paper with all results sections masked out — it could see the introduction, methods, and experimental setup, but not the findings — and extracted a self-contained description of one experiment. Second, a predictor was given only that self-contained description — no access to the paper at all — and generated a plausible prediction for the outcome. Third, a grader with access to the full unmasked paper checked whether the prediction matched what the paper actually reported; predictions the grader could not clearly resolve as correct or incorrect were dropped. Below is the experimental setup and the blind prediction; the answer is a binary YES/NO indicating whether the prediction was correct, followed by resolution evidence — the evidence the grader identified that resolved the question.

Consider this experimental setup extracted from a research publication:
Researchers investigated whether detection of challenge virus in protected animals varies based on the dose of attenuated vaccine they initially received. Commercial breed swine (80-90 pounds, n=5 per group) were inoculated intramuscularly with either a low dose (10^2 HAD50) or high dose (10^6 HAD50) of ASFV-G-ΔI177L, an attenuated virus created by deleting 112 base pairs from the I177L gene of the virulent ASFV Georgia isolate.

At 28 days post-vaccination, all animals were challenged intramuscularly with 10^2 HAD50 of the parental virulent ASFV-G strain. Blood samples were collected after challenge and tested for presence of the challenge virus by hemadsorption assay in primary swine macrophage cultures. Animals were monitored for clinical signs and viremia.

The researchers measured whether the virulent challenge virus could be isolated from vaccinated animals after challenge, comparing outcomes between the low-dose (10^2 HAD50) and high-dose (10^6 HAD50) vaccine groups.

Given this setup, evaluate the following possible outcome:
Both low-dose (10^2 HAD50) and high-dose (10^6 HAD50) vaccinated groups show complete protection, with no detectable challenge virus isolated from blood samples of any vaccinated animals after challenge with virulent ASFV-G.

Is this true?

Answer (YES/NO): NO